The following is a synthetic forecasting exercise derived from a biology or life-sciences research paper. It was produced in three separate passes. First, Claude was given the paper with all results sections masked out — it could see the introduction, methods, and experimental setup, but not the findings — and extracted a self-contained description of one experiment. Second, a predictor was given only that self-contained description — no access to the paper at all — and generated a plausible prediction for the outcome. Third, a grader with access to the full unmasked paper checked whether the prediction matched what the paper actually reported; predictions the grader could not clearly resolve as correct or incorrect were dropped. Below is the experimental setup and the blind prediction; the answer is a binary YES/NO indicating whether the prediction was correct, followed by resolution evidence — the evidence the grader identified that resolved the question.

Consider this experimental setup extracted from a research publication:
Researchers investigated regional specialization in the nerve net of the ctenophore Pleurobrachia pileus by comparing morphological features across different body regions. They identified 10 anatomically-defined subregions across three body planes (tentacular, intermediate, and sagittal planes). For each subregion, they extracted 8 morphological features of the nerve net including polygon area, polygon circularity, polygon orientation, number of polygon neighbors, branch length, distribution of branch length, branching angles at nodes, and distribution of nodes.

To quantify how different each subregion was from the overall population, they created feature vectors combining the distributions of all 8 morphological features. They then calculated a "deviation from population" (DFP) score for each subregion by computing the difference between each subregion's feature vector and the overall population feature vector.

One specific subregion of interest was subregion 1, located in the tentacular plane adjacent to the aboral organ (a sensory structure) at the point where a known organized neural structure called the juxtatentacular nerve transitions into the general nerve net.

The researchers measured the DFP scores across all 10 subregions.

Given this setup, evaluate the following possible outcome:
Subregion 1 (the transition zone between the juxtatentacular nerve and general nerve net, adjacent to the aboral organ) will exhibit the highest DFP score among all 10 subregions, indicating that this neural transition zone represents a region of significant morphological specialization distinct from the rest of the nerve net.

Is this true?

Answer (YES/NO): NO